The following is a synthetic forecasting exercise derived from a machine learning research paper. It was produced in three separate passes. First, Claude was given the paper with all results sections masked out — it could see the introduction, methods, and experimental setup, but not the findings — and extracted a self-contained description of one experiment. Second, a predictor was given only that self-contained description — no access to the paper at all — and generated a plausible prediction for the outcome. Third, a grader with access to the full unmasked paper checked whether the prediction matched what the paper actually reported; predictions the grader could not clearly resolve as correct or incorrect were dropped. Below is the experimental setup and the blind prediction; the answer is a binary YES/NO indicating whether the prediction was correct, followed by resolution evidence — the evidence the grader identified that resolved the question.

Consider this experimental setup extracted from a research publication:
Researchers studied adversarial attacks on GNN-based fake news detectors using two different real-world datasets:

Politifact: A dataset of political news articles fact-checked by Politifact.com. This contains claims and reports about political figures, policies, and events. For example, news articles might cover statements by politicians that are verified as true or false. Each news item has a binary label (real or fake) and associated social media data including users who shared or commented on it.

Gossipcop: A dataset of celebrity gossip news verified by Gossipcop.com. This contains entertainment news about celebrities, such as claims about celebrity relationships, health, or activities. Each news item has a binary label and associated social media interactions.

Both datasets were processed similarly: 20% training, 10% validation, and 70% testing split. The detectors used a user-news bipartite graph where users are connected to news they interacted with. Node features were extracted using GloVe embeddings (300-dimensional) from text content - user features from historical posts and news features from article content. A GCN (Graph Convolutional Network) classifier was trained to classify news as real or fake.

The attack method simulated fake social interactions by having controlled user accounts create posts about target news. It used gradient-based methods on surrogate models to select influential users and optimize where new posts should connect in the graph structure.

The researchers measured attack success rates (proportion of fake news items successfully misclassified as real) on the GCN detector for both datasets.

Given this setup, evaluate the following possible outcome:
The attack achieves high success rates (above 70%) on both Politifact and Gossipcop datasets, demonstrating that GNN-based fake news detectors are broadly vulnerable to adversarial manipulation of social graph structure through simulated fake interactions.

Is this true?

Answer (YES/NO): NO